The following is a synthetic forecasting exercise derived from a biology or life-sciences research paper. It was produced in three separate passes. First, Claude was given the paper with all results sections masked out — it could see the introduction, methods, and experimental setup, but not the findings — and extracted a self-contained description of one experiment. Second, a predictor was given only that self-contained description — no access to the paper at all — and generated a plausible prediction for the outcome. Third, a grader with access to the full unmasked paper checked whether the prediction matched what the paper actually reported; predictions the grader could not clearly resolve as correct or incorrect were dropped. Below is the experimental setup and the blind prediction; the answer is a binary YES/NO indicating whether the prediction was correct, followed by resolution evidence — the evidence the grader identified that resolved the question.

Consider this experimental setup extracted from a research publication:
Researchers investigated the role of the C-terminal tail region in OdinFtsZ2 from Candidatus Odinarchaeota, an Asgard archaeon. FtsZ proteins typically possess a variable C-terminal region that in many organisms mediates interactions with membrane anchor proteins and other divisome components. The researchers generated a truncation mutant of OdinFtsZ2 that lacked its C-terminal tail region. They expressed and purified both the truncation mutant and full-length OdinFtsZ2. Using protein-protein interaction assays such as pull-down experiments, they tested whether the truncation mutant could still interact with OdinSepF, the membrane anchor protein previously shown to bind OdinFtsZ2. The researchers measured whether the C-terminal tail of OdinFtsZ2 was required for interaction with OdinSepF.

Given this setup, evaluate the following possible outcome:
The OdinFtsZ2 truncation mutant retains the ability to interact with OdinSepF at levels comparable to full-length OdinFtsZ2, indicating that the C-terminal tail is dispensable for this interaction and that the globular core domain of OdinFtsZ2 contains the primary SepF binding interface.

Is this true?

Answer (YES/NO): NO